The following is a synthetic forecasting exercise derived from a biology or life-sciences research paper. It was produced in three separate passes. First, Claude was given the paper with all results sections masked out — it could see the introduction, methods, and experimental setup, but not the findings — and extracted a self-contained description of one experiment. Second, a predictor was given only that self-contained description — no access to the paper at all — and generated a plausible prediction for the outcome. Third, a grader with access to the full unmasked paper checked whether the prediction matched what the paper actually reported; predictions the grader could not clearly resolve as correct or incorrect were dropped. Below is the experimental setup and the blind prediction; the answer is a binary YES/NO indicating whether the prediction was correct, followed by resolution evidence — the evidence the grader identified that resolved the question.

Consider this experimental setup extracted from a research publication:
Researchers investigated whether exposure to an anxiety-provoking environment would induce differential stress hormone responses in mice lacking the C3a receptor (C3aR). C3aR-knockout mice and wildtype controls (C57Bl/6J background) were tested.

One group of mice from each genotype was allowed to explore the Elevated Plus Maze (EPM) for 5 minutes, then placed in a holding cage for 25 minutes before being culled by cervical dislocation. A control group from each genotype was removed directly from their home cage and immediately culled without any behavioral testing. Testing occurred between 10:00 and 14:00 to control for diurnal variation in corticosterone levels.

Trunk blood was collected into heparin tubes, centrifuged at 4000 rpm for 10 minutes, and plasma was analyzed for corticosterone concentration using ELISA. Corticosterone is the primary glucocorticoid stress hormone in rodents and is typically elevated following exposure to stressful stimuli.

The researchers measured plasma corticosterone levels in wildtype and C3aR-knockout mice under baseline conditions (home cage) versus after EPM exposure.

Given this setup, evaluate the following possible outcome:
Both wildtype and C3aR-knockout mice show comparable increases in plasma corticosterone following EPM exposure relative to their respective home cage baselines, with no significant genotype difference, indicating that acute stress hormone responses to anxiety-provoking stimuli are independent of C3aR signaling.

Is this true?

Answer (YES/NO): NO